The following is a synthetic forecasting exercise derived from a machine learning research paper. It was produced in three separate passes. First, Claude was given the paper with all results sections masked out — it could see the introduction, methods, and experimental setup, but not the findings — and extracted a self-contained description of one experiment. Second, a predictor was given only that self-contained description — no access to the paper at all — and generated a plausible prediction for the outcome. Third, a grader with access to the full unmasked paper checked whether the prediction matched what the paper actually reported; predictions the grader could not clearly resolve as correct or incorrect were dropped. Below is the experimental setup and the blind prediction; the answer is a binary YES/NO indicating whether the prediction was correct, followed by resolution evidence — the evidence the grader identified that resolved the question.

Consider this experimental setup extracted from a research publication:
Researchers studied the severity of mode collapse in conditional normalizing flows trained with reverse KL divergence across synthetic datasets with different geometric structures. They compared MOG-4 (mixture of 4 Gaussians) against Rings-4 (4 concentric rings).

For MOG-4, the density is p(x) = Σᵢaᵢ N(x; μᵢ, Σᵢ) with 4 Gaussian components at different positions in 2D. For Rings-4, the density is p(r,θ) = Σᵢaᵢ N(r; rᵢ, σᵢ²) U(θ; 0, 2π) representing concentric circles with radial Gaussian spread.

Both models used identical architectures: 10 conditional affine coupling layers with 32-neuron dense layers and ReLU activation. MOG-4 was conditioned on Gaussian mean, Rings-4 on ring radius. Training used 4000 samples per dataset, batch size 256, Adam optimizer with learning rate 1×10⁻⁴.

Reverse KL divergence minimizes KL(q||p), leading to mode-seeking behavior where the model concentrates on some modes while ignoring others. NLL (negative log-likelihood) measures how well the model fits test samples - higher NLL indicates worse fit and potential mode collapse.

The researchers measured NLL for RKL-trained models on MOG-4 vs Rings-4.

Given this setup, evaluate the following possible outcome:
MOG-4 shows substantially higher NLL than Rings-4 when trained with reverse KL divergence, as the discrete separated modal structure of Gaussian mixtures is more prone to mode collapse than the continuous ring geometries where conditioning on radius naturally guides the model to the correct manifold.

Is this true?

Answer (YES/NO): NO